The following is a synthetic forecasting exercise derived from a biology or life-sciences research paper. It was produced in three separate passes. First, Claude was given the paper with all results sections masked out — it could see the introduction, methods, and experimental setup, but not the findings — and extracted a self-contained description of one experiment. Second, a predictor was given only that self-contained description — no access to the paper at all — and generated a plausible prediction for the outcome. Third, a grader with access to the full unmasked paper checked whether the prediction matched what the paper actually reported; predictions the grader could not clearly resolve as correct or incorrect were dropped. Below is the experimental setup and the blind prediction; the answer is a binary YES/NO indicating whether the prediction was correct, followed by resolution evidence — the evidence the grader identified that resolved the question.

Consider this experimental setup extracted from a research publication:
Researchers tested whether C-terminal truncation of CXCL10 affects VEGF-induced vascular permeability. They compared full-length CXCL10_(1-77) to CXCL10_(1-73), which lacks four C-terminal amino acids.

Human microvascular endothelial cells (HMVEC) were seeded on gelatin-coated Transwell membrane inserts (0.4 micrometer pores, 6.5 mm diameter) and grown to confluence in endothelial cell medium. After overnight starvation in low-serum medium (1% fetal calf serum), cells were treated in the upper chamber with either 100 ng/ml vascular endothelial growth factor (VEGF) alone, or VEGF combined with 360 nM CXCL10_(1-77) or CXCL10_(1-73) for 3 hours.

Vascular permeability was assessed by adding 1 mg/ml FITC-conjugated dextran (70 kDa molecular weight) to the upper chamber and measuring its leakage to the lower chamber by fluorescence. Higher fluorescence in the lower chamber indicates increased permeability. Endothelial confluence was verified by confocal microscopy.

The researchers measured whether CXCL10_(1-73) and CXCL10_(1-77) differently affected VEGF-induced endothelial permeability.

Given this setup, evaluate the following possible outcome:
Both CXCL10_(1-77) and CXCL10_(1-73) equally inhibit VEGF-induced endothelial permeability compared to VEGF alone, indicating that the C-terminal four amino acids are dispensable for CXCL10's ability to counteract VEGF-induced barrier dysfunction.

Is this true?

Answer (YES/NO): NO